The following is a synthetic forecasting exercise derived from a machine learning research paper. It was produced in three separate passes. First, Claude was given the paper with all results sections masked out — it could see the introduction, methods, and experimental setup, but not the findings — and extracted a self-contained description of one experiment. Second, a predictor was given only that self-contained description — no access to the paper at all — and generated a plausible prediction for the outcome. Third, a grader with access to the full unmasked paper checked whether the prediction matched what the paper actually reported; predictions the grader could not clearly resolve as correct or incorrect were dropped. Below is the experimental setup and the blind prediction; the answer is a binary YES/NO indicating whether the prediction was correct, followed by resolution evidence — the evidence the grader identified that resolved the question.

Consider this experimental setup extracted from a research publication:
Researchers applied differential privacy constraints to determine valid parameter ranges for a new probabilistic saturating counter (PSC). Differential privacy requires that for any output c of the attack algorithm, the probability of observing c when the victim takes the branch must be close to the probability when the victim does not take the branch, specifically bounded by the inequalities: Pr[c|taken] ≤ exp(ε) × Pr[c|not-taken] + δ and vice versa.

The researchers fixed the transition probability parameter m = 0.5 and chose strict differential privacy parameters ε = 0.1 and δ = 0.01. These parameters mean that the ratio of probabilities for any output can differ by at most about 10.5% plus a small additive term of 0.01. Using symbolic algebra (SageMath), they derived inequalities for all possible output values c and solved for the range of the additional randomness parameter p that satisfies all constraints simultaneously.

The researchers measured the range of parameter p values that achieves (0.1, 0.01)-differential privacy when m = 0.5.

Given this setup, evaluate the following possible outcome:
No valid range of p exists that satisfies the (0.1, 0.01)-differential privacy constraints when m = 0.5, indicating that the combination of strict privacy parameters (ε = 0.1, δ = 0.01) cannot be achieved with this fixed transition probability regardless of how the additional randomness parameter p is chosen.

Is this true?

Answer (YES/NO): NO